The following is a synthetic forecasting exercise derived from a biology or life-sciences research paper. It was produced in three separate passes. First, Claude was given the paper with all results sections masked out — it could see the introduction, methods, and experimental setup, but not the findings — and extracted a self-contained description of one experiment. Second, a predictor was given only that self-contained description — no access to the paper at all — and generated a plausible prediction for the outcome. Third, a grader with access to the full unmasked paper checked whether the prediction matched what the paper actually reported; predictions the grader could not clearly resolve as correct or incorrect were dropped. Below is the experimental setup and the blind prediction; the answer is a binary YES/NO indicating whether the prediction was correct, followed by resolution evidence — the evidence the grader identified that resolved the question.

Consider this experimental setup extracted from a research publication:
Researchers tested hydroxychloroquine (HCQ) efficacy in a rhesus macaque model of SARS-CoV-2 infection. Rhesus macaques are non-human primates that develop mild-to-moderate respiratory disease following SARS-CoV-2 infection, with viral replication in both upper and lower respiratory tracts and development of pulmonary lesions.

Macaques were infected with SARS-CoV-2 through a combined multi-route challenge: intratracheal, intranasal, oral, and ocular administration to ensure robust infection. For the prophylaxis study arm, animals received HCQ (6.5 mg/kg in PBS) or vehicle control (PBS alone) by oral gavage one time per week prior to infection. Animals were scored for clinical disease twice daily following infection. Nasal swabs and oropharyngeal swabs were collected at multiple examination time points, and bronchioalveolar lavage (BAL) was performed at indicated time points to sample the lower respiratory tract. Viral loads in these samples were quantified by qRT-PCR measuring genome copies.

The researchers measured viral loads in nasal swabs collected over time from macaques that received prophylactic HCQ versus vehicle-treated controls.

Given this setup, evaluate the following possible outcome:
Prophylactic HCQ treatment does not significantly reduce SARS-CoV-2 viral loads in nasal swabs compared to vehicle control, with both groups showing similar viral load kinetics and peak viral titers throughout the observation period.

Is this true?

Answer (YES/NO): YES